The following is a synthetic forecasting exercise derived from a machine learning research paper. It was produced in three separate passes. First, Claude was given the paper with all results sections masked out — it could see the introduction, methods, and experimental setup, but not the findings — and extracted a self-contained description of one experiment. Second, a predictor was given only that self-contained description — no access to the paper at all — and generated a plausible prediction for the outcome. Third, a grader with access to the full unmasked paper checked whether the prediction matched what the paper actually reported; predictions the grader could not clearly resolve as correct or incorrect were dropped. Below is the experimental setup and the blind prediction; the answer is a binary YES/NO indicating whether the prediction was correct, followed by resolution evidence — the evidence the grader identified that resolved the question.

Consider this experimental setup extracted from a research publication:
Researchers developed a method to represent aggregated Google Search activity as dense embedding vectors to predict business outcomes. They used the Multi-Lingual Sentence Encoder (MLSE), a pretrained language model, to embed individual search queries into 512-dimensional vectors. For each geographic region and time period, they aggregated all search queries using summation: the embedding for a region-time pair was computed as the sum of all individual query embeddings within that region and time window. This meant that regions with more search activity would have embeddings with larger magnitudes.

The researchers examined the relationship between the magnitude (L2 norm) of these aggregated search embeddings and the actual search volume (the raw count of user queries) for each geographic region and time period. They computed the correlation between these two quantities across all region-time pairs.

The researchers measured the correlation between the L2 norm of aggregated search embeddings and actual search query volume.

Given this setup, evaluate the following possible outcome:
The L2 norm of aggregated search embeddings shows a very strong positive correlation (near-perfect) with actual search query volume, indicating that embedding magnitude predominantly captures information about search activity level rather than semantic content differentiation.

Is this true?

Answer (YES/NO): YES